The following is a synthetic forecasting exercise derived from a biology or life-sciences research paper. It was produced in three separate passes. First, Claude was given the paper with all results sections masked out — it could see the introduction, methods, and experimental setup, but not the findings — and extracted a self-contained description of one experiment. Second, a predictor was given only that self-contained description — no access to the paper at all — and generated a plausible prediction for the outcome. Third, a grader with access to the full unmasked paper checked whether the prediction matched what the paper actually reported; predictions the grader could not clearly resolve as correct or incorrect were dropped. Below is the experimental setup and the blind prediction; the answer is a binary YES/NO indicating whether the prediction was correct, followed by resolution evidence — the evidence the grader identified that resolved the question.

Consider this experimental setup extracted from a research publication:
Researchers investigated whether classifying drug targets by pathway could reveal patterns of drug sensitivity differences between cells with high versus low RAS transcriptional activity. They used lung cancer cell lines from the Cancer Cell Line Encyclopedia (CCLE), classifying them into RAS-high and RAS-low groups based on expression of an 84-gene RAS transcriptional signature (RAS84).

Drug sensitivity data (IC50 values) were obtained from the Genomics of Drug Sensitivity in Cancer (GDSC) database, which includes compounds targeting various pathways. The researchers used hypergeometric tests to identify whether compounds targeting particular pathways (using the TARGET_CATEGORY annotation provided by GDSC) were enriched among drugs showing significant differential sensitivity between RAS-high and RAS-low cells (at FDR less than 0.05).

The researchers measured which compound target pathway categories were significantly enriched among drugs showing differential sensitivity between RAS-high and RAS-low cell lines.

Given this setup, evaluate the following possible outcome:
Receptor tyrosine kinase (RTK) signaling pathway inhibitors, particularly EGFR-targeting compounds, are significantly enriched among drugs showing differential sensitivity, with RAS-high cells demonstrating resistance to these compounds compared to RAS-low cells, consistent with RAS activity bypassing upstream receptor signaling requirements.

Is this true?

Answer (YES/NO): NO